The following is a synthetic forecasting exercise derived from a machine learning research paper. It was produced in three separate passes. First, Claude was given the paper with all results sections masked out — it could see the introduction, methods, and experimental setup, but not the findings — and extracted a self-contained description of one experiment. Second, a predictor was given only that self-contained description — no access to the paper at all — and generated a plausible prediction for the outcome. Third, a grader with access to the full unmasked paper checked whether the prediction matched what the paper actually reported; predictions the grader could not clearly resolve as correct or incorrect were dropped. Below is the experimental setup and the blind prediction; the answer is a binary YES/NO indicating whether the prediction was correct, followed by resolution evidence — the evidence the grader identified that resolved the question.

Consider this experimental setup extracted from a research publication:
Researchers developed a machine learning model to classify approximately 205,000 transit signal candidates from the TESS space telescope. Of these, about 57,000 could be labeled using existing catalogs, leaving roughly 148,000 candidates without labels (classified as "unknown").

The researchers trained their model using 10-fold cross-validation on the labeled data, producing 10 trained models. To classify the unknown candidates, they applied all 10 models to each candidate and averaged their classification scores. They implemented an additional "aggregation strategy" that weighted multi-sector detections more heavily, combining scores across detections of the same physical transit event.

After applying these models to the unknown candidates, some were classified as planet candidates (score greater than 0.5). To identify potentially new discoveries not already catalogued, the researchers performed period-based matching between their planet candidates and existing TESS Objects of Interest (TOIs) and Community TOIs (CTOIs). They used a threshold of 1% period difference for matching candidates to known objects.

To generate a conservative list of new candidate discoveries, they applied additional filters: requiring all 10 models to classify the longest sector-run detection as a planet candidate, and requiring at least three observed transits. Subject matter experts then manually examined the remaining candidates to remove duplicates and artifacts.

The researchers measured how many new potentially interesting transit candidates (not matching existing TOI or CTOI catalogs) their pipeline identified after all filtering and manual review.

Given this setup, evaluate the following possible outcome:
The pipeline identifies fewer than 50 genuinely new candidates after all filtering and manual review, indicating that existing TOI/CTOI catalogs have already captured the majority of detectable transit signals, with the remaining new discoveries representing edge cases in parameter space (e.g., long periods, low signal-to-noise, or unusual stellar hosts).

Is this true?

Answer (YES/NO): NO